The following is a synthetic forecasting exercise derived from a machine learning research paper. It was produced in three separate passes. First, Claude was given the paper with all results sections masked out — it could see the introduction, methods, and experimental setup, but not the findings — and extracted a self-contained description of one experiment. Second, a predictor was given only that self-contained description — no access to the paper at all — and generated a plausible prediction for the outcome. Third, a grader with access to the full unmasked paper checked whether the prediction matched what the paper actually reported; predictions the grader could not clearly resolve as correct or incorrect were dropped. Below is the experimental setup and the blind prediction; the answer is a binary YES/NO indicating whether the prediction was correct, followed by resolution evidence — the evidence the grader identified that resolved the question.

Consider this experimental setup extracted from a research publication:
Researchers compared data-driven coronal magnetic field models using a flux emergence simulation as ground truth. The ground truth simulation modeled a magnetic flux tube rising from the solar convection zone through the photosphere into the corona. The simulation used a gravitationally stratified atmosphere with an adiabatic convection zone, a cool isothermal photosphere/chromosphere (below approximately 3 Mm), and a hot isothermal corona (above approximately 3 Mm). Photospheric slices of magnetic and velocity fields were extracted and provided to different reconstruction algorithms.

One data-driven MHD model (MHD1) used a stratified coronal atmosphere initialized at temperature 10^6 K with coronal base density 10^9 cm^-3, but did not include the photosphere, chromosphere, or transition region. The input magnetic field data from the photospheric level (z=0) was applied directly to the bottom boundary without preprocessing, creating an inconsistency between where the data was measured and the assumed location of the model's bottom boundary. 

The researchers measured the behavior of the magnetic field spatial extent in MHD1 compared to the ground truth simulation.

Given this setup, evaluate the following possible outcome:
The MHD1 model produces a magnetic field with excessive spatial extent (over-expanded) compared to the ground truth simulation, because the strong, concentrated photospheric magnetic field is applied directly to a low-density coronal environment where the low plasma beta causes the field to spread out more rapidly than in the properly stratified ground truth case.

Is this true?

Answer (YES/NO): YES